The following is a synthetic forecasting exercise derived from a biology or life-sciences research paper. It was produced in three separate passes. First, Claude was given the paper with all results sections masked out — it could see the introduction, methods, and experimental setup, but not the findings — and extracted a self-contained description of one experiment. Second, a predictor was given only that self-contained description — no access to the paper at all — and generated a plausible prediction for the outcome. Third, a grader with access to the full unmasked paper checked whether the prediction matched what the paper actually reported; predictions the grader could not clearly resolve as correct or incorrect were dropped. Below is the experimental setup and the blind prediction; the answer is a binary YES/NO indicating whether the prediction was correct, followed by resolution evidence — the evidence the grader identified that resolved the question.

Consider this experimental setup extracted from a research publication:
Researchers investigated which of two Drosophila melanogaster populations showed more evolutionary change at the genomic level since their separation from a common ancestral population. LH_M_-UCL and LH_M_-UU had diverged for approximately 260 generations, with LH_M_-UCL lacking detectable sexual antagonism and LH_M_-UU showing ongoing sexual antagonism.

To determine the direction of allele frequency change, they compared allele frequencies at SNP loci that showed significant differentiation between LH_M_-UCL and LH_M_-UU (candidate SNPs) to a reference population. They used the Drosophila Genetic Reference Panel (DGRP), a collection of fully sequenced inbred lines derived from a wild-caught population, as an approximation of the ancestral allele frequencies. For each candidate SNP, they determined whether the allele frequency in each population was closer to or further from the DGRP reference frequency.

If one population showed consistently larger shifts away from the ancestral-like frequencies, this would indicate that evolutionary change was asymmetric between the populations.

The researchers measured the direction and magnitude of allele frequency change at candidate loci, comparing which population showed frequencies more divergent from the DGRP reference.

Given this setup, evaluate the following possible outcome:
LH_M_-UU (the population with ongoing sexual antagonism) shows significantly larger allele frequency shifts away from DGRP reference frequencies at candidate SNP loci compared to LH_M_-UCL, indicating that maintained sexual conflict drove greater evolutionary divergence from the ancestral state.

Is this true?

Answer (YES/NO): NO